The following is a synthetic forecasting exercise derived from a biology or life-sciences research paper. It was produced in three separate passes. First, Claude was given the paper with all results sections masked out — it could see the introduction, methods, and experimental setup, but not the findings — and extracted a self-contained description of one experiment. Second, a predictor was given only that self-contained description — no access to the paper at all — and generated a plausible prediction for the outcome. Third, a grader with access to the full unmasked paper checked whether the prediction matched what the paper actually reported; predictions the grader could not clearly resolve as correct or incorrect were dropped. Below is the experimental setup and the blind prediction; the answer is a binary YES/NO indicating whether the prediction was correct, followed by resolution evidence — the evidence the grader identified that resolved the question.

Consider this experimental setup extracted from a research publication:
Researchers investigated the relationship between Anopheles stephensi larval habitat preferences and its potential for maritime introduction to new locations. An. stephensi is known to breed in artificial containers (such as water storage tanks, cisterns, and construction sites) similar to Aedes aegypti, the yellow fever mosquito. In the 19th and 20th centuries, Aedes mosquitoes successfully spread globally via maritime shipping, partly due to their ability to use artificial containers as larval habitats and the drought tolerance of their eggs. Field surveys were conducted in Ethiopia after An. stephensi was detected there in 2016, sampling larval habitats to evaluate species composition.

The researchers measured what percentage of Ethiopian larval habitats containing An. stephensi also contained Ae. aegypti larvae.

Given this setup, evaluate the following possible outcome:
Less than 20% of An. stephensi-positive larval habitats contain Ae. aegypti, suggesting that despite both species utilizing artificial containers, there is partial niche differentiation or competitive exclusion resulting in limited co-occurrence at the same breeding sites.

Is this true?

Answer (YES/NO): NO